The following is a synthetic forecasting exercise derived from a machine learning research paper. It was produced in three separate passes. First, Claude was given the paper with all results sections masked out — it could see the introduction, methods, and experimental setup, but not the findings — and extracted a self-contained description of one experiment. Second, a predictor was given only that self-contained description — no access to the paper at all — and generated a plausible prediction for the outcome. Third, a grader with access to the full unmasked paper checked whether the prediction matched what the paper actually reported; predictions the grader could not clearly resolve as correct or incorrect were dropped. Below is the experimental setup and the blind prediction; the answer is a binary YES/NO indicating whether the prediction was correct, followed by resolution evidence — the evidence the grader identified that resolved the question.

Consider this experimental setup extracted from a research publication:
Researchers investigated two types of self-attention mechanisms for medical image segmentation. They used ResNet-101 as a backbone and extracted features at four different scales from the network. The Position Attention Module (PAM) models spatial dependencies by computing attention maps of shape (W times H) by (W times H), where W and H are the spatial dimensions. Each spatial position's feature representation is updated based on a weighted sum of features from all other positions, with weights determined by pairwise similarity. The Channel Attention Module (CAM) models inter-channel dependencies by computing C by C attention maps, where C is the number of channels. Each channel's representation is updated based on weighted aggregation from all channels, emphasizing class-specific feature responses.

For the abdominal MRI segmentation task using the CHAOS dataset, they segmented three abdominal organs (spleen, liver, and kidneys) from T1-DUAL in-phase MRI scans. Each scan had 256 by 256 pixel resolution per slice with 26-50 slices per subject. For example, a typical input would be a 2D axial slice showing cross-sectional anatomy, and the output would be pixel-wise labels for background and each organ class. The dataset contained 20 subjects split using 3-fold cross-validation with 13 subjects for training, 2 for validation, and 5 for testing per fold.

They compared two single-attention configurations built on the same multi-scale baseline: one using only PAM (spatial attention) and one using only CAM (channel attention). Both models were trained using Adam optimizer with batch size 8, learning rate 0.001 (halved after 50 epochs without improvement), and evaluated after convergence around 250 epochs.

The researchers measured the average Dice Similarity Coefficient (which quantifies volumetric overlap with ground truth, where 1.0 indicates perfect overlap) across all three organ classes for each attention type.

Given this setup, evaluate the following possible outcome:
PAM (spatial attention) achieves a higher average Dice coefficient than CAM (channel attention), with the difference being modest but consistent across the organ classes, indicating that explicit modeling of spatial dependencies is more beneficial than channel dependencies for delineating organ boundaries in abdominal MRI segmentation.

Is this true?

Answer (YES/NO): NO